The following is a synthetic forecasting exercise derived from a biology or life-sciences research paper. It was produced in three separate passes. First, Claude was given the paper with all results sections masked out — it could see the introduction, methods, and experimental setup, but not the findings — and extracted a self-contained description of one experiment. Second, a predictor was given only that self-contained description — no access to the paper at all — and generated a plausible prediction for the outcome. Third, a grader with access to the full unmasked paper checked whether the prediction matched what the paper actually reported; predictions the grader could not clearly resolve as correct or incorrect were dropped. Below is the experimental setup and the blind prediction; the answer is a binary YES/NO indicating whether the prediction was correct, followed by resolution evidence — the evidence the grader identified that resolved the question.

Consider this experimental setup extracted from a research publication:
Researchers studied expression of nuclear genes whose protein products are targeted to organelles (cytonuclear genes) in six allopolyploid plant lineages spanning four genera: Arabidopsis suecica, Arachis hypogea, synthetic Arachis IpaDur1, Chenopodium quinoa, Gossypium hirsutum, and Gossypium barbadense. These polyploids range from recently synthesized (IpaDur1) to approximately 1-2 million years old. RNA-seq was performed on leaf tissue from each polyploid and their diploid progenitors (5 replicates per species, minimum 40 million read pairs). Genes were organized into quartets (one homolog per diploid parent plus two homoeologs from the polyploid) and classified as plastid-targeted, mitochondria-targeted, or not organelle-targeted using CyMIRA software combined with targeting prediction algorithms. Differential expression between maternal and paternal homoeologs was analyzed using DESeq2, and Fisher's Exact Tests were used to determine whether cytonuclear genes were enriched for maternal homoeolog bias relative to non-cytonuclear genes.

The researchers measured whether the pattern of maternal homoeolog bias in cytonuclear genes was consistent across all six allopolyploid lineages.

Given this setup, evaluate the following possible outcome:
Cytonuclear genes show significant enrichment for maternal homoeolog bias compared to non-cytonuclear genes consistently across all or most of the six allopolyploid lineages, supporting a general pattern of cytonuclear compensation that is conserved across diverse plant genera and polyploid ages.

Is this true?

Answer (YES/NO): NO